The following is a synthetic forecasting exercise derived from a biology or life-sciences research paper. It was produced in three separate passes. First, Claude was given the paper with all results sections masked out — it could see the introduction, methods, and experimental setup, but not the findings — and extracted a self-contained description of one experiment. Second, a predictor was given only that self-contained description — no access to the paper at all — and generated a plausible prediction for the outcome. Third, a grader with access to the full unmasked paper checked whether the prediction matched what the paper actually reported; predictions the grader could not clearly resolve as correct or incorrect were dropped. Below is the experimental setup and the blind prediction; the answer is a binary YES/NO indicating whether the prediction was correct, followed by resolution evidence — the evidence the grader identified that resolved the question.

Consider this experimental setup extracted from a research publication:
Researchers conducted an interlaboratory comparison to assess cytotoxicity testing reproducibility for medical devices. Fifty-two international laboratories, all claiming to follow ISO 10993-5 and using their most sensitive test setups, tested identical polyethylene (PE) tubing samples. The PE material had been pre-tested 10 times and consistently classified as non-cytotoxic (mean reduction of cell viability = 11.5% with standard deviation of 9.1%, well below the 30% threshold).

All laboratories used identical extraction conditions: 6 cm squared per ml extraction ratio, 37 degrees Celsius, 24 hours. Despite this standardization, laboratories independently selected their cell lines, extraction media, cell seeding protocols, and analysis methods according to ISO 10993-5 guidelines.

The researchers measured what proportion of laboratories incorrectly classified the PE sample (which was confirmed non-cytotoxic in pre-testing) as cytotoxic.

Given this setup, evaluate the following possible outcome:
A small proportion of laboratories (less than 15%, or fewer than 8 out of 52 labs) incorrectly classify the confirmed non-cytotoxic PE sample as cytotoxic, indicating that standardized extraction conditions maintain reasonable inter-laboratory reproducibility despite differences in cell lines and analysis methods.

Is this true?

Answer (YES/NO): YES